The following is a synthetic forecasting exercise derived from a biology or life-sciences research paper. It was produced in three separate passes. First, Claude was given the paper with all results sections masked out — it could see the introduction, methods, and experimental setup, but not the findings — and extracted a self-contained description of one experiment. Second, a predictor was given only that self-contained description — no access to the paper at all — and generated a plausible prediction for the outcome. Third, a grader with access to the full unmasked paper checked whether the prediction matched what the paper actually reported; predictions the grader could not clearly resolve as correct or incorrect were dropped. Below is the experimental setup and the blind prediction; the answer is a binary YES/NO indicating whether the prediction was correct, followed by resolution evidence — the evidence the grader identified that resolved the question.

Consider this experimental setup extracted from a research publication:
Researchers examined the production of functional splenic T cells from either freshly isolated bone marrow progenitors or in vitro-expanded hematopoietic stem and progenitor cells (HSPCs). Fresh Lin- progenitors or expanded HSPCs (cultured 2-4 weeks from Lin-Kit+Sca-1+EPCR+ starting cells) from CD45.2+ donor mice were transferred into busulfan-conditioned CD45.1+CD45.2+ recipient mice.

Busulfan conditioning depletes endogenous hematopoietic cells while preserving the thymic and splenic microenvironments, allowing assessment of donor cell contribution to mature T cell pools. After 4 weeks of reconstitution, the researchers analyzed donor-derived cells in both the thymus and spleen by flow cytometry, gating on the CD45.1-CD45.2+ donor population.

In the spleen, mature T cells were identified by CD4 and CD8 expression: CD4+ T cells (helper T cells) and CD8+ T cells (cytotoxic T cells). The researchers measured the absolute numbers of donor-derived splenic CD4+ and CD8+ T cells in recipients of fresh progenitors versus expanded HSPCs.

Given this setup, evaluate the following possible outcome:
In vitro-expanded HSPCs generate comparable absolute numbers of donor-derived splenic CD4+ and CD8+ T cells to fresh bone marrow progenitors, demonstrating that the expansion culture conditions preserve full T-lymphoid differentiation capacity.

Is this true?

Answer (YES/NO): YES